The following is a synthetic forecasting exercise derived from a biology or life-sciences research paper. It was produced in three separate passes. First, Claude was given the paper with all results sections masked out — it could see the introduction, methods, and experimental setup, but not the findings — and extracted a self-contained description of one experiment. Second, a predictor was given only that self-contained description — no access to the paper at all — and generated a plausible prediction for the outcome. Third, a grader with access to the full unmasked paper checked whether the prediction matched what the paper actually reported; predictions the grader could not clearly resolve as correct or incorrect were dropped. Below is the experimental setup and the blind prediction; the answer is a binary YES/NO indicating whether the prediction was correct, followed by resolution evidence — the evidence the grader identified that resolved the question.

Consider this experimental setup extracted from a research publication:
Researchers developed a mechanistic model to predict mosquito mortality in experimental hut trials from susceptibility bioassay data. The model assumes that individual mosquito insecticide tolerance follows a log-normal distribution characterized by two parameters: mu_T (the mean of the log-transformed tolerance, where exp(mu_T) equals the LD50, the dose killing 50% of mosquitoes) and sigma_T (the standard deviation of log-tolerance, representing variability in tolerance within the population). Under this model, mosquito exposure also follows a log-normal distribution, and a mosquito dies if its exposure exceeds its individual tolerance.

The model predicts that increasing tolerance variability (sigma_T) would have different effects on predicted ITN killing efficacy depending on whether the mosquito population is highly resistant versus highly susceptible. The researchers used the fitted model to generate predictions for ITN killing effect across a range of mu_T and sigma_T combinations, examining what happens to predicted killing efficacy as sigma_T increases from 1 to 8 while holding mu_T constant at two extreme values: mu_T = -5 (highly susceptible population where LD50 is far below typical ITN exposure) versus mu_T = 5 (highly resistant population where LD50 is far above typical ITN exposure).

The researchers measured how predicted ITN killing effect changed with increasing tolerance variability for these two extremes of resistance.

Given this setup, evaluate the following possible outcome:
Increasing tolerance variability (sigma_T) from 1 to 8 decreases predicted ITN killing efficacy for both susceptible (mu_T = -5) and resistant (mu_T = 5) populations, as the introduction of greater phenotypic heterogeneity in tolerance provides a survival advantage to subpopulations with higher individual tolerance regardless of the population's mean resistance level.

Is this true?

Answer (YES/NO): NO